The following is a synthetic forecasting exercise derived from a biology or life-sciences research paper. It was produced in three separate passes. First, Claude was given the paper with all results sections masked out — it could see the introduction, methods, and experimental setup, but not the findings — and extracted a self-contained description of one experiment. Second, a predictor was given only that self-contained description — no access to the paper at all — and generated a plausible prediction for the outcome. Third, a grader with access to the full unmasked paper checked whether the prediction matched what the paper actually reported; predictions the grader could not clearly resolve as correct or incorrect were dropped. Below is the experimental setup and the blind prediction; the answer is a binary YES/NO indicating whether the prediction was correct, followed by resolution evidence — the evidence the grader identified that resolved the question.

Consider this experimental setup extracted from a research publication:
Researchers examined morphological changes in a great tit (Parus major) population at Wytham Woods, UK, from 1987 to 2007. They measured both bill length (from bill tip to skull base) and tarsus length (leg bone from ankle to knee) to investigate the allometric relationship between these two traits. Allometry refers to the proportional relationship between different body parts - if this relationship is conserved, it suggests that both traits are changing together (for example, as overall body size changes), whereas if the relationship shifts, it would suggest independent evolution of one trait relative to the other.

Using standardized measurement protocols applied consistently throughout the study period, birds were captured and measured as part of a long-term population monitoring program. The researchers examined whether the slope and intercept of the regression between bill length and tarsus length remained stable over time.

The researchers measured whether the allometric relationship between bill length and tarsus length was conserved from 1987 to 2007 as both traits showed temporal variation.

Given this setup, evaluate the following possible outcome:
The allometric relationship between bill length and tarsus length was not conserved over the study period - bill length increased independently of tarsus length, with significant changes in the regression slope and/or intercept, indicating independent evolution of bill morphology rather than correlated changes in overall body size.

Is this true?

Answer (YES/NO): NO